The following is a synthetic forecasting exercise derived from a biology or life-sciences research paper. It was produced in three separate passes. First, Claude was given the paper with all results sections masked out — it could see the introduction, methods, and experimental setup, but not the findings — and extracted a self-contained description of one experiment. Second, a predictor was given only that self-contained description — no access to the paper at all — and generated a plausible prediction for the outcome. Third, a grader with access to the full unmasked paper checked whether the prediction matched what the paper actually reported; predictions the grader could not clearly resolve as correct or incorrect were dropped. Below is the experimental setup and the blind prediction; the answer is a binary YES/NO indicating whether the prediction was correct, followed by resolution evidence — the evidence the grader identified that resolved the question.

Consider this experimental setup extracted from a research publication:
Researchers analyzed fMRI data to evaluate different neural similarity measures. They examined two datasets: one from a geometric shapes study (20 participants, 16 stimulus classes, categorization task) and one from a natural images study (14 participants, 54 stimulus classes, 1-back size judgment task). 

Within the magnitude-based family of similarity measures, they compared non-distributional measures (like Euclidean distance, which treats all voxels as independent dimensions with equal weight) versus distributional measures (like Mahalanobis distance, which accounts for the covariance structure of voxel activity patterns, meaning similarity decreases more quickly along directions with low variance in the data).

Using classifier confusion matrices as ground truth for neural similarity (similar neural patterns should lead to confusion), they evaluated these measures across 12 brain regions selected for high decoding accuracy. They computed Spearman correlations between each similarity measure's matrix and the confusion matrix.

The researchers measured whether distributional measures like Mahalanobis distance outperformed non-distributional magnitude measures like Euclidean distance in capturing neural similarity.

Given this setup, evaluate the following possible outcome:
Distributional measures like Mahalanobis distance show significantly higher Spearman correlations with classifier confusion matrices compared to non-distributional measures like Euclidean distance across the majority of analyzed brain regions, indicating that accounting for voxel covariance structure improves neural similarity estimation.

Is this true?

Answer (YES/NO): NO